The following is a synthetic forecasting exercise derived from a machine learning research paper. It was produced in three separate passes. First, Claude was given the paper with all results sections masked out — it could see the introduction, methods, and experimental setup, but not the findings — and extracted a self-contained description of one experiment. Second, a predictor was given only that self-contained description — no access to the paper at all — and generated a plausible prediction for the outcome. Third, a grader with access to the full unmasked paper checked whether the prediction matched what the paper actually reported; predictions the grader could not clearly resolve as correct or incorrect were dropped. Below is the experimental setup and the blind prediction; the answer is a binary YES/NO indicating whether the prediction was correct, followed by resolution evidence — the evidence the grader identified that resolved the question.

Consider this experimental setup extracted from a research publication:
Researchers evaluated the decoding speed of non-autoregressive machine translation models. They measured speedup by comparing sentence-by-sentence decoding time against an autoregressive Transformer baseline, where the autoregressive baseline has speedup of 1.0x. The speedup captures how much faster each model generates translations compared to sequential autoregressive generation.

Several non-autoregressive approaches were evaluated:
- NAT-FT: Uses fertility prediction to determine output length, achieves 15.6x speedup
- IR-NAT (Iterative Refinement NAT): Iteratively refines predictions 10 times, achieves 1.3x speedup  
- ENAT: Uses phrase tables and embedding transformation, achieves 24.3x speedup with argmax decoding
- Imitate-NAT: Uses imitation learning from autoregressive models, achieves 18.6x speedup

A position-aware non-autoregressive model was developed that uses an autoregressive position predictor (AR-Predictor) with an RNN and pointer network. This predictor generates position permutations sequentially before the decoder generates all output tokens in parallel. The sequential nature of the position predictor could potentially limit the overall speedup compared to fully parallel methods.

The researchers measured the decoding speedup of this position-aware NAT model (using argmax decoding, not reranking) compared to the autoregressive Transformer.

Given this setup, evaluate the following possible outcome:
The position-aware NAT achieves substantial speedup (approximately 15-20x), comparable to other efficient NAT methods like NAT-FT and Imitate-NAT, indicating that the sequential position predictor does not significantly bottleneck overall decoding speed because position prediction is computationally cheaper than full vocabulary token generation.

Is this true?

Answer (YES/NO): NO